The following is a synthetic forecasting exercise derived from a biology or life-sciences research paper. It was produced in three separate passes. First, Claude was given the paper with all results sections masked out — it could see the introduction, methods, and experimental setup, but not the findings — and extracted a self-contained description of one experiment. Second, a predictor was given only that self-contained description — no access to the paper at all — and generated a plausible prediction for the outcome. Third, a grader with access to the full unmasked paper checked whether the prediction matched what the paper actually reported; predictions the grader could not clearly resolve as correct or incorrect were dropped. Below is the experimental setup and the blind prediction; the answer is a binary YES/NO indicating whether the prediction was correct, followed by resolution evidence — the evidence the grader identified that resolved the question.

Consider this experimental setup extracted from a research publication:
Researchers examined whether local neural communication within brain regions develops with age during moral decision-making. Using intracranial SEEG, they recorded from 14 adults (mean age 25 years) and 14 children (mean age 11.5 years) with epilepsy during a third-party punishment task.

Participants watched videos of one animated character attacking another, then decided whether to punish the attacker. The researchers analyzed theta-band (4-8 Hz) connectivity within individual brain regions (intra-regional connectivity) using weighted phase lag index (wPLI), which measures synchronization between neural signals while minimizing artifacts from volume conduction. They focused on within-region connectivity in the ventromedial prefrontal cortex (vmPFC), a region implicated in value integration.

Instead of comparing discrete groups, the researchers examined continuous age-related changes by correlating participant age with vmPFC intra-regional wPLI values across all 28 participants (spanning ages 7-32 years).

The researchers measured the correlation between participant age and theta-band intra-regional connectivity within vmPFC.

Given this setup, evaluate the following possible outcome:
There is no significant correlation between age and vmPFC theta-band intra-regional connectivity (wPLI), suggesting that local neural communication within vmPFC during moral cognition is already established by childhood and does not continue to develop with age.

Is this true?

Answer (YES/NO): NO